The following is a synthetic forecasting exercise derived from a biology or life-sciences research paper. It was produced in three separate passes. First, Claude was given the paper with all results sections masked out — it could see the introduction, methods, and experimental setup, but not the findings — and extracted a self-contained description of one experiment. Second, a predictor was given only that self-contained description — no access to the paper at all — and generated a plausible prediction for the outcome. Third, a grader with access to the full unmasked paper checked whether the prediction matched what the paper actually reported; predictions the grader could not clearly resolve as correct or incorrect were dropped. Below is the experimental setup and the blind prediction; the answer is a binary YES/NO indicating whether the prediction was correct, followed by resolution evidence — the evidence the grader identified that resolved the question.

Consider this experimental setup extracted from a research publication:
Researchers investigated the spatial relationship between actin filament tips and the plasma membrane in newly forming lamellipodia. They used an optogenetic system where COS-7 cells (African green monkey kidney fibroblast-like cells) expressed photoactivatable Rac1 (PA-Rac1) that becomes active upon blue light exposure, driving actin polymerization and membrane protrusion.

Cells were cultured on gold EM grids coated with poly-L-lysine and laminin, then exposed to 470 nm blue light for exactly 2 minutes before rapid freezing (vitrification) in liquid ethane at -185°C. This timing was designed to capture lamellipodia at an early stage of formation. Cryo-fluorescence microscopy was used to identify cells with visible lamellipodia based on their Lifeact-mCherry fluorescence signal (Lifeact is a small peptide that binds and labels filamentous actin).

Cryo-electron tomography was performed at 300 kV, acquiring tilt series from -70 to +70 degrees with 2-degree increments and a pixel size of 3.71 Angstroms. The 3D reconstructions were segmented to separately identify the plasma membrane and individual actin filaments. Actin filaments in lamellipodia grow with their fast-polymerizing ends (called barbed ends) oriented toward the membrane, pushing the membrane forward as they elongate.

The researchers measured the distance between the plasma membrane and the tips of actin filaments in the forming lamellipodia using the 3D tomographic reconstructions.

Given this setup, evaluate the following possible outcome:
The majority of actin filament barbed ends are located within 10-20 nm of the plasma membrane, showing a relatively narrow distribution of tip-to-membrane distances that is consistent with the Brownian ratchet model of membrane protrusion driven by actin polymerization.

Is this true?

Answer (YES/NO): NO